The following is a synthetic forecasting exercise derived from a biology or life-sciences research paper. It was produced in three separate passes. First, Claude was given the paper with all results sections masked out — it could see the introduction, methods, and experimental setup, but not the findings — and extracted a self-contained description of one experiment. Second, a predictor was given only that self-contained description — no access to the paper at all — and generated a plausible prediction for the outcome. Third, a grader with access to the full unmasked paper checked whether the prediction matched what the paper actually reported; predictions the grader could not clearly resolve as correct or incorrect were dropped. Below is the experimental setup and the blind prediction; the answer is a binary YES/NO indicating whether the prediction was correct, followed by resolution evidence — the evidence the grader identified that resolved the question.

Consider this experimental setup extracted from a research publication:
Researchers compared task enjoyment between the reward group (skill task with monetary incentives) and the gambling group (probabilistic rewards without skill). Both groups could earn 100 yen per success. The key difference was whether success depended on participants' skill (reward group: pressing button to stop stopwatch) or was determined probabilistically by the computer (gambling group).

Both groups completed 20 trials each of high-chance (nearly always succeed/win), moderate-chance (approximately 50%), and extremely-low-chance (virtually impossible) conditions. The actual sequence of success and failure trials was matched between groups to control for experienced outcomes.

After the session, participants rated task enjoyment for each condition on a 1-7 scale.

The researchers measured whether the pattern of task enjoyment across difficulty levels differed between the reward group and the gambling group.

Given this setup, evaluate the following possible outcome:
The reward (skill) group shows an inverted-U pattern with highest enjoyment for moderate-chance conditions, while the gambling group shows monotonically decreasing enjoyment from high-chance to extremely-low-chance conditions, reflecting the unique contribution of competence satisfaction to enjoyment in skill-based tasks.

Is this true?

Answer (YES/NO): NO